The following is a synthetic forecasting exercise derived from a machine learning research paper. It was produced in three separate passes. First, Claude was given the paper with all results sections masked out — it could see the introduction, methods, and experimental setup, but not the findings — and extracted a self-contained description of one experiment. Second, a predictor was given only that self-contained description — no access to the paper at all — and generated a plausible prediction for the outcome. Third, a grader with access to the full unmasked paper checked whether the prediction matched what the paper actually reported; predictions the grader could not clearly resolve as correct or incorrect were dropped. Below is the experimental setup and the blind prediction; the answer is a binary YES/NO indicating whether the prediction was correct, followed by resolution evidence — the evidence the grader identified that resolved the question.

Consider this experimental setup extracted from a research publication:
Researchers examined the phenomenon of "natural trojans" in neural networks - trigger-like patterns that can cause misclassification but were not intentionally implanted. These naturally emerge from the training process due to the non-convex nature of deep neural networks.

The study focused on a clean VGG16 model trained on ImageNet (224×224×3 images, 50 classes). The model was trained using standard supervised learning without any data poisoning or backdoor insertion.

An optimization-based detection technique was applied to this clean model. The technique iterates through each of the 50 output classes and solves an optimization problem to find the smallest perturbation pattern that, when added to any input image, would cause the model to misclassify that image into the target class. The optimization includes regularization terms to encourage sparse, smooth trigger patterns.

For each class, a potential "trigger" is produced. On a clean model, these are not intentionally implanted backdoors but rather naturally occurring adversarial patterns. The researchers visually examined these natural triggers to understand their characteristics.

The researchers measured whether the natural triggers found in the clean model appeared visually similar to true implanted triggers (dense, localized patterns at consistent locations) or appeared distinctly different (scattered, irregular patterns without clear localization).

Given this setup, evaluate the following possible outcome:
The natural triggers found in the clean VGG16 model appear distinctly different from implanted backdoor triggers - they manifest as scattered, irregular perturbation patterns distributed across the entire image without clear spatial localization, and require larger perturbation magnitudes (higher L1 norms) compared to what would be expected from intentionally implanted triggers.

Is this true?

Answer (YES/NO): NO